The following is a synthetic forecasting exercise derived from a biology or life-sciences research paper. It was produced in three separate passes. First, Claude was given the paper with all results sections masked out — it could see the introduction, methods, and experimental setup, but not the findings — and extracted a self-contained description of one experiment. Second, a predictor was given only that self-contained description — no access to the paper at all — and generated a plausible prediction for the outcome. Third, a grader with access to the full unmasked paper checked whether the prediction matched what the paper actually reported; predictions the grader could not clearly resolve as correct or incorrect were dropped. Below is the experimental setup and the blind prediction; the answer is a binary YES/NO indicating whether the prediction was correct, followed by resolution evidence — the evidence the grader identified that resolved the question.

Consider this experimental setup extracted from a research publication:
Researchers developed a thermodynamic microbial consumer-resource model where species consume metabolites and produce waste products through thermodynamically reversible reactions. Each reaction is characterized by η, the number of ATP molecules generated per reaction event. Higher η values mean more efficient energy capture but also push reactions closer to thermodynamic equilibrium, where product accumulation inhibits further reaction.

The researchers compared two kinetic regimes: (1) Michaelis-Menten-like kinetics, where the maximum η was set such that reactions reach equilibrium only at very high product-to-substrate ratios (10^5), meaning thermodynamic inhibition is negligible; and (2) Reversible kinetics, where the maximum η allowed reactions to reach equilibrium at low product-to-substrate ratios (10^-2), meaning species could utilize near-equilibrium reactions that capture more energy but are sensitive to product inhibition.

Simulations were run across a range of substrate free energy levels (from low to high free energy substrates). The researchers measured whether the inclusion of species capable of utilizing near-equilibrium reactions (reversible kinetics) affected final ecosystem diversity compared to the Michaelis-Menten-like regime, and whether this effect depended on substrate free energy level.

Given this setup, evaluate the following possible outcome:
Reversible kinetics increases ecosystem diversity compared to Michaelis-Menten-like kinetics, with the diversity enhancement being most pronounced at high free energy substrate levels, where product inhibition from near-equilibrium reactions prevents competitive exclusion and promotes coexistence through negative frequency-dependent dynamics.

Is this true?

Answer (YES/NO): NO